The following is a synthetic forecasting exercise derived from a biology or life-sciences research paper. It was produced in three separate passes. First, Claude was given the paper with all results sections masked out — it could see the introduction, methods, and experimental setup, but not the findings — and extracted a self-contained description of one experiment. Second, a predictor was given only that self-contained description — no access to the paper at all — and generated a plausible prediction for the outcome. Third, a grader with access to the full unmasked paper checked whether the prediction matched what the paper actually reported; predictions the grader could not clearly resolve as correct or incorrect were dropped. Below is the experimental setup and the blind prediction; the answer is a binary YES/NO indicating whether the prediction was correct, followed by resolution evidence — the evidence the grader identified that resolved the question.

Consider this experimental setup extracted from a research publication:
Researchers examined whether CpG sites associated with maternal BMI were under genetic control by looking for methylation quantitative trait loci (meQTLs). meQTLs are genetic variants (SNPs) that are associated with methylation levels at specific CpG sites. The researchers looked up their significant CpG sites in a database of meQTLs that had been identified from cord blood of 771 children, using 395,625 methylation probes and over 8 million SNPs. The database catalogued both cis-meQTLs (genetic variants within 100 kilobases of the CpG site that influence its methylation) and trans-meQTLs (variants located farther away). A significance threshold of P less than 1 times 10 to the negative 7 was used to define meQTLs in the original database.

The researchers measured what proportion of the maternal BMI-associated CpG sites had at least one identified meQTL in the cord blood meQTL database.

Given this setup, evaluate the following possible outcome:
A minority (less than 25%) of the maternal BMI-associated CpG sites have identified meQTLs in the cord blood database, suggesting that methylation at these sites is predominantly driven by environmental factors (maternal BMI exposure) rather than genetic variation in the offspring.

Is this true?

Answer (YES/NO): NO